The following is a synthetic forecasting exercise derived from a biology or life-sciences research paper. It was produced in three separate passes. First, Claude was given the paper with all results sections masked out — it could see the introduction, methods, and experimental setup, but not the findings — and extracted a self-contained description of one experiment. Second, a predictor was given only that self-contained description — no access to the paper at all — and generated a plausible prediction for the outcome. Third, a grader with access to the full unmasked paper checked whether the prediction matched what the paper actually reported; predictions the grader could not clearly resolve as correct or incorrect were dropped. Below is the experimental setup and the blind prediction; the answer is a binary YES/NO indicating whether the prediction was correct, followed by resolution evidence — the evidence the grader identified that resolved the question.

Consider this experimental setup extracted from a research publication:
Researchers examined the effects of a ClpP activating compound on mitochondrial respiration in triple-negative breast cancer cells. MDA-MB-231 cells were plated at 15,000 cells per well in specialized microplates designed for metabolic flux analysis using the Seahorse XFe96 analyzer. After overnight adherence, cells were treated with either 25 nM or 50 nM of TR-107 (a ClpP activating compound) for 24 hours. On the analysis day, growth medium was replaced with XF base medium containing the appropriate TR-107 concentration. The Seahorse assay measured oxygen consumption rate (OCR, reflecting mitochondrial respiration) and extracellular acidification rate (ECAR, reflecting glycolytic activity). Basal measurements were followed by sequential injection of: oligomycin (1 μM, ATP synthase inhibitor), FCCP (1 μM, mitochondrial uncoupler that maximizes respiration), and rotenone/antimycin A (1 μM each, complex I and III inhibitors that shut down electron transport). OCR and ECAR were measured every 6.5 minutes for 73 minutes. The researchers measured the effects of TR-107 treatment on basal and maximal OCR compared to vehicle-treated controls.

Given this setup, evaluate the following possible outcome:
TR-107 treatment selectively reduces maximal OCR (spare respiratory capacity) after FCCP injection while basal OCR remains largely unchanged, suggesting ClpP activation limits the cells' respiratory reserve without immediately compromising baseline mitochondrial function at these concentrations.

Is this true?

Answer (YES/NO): NO